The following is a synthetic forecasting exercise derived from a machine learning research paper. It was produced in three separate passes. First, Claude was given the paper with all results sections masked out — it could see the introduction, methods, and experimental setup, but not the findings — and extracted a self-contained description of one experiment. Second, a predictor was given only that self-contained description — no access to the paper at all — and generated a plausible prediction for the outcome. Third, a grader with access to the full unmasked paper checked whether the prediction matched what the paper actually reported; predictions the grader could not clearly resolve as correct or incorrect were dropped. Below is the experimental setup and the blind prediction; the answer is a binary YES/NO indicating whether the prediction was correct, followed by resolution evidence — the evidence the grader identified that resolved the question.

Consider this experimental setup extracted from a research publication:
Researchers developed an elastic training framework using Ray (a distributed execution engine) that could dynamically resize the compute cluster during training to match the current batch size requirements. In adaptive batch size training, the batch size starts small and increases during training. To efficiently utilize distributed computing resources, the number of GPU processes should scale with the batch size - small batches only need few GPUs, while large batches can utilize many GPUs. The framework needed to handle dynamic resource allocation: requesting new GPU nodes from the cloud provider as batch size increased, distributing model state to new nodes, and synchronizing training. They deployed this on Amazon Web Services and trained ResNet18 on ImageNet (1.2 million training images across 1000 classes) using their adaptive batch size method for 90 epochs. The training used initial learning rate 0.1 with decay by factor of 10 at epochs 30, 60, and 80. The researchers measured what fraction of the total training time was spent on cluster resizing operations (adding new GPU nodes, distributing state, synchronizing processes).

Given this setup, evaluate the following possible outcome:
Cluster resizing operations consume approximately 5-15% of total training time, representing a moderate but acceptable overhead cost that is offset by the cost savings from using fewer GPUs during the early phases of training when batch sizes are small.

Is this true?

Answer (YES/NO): NO